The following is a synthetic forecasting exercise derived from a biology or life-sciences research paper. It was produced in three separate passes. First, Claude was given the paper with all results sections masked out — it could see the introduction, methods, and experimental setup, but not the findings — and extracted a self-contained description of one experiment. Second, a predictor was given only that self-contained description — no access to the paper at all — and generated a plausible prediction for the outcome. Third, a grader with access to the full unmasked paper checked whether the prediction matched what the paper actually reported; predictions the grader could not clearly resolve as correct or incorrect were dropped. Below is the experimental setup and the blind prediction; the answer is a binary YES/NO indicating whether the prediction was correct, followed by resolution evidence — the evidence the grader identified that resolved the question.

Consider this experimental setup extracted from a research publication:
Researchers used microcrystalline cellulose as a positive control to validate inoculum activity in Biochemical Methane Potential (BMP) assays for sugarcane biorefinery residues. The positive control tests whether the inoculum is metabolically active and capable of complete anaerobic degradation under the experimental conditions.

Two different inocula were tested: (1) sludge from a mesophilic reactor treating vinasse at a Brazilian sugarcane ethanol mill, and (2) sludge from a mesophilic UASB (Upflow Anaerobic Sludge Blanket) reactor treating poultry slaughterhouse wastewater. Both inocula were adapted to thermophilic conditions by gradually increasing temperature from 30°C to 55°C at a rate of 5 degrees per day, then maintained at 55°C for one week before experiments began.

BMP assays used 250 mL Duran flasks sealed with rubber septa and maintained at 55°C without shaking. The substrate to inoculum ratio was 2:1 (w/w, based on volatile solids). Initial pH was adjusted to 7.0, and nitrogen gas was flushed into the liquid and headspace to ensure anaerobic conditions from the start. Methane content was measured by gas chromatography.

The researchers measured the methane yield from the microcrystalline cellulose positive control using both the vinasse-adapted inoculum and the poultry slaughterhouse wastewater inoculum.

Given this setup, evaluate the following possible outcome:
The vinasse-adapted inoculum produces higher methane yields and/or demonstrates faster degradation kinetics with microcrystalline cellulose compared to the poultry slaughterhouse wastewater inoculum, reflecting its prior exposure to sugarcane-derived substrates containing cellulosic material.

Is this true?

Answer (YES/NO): NO